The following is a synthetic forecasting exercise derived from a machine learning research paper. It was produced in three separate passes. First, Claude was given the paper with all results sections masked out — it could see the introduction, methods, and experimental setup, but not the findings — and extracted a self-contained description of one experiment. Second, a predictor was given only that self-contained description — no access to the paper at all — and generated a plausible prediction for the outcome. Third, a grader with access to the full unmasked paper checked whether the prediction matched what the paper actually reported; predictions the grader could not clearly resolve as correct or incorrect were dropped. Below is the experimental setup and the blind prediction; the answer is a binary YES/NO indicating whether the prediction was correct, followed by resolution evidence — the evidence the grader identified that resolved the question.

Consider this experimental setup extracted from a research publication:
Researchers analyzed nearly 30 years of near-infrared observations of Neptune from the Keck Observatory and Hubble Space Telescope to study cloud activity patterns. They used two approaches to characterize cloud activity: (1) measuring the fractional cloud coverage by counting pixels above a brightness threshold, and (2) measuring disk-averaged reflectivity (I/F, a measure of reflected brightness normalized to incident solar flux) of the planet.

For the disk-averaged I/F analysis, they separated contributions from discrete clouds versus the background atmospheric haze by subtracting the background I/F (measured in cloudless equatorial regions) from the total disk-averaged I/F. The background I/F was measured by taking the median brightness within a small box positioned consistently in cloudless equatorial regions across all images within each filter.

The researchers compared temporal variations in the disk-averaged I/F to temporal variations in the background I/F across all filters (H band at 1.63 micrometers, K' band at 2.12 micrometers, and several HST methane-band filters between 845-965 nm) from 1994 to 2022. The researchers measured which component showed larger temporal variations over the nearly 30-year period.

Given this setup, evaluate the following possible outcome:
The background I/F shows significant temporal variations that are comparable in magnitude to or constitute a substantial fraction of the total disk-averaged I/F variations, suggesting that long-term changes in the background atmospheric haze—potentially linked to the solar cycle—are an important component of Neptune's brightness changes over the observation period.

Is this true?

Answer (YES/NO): NO